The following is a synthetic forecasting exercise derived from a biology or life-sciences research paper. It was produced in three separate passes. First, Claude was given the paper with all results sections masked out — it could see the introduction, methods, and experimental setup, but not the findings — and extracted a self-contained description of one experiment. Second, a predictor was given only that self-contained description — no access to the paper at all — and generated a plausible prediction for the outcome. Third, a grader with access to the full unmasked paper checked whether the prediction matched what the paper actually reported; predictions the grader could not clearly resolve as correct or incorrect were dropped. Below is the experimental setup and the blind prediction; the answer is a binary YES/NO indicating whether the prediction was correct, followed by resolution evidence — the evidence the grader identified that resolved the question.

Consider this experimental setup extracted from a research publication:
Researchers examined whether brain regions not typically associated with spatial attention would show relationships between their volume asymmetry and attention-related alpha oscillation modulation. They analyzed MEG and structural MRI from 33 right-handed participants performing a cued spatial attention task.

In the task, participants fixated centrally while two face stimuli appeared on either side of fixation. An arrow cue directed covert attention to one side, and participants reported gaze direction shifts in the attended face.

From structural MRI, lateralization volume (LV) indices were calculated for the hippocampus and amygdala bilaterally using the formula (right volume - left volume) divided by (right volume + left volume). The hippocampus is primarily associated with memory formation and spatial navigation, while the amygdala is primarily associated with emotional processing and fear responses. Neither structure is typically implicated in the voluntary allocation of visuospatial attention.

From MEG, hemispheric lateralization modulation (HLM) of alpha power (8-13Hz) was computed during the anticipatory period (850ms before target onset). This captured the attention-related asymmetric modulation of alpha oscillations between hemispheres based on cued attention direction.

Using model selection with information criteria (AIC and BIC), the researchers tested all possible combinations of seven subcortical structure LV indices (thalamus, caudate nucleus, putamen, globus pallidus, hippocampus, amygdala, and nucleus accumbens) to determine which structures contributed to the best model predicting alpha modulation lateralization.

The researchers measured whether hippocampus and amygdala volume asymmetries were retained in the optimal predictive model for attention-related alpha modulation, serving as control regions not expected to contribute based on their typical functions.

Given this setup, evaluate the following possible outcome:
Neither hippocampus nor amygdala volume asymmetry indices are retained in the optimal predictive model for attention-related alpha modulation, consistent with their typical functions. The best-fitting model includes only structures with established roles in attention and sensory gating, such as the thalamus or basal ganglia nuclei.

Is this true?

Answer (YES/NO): YES